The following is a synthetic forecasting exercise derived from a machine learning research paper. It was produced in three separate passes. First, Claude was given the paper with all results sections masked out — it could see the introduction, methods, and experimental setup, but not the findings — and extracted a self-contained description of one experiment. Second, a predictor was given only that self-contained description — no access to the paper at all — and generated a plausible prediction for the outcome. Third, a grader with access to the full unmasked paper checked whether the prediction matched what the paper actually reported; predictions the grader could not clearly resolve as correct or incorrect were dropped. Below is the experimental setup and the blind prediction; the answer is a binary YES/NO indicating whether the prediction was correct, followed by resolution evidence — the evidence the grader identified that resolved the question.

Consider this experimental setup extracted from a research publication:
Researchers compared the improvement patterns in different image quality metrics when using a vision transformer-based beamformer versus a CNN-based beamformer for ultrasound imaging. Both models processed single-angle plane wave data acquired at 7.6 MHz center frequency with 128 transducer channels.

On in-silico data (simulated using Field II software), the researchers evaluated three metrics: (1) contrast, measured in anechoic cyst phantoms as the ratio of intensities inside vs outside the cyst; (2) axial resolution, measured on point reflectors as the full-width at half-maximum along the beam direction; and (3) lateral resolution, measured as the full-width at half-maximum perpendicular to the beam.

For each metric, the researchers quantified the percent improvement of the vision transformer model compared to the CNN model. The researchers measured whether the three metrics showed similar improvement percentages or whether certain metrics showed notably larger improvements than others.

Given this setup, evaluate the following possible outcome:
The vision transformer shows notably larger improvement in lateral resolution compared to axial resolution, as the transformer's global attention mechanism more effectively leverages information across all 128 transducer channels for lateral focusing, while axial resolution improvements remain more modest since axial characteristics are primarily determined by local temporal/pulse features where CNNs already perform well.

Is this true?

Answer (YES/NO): YES